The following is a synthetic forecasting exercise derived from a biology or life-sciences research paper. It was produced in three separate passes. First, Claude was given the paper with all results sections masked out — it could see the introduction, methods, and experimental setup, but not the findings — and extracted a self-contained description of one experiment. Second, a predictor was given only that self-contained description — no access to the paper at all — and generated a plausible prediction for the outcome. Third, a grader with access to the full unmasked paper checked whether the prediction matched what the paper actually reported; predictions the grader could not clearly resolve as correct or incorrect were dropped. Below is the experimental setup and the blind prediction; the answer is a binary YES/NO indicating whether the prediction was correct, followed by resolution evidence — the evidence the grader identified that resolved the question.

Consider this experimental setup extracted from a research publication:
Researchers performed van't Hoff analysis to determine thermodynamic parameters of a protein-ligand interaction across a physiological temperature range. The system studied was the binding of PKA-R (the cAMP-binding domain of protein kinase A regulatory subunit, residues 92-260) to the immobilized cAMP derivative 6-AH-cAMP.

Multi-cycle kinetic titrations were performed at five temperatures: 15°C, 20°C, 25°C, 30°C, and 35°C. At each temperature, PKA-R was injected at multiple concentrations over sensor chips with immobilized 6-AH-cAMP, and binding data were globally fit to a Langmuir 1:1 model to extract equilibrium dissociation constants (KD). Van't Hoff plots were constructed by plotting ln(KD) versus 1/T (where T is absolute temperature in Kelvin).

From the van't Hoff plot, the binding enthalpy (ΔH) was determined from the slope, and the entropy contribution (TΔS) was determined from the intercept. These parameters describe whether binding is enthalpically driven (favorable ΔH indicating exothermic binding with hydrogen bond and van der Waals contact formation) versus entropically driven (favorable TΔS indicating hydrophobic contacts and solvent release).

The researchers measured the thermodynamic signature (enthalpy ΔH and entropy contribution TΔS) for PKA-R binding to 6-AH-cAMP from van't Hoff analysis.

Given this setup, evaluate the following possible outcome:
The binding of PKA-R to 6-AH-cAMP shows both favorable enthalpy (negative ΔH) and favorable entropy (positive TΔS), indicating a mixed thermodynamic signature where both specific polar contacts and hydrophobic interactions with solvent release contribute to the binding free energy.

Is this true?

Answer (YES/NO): NO